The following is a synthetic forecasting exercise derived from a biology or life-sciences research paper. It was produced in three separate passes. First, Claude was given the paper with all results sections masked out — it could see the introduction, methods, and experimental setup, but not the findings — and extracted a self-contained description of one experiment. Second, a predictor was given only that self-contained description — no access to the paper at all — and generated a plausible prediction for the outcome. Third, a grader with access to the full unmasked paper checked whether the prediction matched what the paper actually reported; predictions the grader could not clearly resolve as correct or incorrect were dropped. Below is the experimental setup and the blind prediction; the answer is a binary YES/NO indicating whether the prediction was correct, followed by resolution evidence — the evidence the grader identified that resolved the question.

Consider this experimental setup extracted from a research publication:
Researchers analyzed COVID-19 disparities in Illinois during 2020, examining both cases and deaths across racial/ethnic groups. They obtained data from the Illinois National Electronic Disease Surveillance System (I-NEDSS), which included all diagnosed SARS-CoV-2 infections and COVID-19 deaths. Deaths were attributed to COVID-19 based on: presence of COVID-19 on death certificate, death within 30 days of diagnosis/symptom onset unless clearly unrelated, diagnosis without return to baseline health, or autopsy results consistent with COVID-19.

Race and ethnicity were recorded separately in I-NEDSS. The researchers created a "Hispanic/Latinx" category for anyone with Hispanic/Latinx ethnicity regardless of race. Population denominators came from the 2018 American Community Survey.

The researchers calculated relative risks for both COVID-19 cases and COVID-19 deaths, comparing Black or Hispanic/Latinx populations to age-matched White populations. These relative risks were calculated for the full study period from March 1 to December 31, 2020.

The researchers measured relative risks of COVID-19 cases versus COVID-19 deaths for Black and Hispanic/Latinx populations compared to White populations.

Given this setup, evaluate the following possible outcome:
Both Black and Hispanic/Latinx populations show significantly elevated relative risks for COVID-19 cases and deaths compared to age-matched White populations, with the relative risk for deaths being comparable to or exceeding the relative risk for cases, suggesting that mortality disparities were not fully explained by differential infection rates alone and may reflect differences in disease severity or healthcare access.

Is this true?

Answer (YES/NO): NO